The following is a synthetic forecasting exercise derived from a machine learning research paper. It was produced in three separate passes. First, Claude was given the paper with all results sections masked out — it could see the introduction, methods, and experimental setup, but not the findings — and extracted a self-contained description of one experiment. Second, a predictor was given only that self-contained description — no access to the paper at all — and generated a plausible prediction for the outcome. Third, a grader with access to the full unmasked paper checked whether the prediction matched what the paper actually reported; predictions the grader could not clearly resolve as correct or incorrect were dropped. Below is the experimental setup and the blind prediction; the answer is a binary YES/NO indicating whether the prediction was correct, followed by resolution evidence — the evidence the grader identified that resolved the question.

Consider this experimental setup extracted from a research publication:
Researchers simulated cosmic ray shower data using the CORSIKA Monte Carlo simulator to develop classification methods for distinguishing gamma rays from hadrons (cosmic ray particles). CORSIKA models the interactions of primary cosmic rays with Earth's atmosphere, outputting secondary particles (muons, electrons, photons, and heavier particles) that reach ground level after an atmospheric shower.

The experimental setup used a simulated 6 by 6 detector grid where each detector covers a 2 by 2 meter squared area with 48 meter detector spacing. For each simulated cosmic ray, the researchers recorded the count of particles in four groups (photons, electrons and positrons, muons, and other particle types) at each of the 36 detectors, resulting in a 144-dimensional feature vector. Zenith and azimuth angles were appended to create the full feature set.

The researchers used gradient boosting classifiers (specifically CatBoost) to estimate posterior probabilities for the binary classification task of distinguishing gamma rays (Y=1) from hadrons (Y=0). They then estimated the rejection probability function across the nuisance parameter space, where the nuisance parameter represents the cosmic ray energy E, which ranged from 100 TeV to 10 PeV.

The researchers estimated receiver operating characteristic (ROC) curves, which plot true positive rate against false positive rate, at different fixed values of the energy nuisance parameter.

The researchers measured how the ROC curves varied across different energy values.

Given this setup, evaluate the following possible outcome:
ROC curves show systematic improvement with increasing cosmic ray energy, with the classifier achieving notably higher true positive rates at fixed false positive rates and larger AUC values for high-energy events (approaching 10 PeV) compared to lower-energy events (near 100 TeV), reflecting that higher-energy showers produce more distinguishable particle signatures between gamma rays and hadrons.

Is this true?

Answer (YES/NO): YES